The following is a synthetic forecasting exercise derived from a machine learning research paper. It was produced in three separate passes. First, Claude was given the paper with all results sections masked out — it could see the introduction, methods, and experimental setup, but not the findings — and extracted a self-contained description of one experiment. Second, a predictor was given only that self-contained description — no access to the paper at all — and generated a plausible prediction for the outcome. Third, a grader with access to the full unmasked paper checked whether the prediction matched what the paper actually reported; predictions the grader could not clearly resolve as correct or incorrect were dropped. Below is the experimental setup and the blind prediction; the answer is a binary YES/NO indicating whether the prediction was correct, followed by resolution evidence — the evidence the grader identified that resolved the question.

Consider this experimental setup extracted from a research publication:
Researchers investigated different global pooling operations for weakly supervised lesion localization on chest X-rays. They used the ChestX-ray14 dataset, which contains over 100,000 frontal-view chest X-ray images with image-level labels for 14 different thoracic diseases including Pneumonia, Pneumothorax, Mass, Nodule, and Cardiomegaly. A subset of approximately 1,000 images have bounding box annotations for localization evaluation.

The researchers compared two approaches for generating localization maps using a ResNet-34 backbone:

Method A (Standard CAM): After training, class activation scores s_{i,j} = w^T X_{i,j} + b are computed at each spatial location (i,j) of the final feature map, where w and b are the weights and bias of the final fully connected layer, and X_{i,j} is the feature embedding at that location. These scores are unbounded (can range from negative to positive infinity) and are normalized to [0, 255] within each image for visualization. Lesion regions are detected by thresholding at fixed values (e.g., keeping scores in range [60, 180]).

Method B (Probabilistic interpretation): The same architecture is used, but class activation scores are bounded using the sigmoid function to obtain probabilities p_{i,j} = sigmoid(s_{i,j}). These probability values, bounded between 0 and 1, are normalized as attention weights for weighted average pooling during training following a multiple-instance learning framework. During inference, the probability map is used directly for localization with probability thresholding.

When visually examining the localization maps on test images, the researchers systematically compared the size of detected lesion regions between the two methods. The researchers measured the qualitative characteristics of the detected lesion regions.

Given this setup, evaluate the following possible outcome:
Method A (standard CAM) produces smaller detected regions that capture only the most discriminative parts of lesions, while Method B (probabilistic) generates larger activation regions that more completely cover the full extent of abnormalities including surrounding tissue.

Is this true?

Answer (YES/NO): YES